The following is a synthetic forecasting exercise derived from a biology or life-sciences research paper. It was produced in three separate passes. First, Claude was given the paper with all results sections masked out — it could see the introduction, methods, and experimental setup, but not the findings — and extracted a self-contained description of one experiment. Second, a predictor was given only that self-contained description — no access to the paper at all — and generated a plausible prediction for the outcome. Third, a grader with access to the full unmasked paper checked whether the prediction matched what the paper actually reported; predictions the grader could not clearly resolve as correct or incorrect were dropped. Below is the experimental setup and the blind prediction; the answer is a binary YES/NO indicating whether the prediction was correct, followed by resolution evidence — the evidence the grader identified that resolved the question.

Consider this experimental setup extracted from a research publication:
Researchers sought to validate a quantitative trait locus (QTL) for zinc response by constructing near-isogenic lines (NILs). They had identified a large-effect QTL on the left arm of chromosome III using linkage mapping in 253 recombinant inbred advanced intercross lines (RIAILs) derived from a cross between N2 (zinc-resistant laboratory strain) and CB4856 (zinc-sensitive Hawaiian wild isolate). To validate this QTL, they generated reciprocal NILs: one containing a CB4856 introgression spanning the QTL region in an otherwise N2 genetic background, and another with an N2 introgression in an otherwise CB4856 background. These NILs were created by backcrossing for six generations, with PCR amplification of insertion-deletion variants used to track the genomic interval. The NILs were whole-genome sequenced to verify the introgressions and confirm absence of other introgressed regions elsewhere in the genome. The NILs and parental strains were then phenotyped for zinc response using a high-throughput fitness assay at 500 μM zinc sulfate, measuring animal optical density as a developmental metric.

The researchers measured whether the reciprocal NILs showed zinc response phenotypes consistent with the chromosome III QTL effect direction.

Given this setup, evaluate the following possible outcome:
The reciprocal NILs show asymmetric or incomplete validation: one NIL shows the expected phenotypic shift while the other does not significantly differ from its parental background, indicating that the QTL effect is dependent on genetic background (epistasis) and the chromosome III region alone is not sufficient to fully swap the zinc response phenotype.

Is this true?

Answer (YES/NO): NO